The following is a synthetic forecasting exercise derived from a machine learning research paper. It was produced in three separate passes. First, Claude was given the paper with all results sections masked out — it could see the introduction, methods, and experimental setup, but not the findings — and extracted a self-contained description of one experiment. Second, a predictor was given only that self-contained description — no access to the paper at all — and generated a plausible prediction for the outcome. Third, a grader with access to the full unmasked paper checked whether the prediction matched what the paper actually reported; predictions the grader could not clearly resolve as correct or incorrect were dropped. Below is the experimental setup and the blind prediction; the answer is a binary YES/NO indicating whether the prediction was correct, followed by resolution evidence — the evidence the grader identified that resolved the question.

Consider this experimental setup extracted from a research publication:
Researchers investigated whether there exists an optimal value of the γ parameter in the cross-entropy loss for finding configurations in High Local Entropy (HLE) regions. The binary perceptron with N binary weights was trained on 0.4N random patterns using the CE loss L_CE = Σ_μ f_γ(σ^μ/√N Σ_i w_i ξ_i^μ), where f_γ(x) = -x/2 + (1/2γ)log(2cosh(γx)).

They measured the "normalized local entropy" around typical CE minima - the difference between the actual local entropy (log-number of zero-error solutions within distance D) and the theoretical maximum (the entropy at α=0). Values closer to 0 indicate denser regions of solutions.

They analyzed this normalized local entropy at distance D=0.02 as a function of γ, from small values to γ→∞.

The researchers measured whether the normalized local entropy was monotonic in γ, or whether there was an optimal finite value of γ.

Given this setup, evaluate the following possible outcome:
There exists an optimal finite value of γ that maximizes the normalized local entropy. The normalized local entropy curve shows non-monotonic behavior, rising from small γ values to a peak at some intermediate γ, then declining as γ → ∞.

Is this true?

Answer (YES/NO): YES